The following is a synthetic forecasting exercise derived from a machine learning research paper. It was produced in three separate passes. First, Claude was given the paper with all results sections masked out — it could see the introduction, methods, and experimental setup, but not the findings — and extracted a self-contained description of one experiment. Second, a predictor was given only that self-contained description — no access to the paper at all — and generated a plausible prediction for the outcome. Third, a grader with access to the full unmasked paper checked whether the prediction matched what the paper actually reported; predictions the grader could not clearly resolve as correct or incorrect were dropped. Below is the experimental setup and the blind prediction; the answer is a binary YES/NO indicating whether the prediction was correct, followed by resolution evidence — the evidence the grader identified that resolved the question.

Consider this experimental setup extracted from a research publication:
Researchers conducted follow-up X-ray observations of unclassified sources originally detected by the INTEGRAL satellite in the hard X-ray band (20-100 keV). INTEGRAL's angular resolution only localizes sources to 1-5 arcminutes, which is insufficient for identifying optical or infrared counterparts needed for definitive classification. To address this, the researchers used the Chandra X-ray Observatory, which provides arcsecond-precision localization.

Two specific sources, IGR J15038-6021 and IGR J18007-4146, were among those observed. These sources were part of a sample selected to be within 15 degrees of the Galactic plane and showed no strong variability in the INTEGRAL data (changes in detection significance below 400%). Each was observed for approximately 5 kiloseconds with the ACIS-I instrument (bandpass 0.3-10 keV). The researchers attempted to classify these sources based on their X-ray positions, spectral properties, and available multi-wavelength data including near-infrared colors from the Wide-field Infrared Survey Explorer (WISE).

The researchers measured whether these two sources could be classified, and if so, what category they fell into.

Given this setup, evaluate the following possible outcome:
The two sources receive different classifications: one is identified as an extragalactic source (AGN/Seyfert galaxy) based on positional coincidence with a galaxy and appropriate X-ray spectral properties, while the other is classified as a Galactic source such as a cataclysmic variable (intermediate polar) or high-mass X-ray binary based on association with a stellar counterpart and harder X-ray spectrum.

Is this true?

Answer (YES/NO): NO